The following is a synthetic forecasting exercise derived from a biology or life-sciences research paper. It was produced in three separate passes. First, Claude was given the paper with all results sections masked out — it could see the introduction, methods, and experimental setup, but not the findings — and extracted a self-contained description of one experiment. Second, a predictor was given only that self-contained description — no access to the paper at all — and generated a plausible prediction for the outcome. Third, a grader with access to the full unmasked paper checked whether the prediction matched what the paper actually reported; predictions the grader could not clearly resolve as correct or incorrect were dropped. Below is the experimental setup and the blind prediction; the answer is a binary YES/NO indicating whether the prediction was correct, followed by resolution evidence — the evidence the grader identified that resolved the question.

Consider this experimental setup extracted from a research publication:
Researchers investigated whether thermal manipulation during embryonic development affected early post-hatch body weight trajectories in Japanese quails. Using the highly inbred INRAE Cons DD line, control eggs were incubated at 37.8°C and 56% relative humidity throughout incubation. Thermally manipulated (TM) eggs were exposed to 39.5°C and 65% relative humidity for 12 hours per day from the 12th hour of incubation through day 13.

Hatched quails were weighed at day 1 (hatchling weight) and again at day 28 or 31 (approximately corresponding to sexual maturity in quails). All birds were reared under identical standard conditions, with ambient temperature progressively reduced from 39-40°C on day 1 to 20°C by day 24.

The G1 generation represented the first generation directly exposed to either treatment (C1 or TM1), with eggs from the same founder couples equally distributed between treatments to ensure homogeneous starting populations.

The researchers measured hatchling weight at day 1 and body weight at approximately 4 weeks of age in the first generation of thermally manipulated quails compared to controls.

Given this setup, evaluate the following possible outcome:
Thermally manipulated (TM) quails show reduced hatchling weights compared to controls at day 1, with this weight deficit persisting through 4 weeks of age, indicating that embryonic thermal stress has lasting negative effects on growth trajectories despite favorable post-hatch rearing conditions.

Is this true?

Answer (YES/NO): NO